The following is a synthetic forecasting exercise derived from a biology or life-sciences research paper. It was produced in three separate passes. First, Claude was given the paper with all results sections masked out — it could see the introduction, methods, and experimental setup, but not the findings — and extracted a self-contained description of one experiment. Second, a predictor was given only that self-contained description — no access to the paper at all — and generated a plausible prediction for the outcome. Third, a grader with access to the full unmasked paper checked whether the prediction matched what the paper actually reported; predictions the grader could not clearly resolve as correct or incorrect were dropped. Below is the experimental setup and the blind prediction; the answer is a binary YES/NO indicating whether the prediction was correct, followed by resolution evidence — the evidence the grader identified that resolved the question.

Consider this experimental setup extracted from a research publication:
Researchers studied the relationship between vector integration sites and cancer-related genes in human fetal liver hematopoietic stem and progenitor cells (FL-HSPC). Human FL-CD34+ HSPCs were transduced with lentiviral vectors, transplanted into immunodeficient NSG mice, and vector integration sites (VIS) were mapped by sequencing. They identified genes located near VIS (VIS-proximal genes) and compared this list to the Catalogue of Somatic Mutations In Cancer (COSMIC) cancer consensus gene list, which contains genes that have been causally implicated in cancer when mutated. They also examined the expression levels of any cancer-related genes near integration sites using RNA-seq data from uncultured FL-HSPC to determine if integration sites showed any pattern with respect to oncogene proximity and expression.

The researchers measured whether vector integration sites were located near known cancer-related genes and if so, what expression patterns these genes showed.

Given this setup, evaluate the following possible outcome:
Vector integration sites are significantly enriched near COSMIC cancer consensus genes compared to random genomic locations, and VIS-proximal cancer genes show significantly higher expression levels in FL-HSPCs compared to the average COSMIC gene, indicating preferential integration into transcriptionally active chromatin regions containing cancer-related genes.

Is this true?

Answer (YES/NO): NO